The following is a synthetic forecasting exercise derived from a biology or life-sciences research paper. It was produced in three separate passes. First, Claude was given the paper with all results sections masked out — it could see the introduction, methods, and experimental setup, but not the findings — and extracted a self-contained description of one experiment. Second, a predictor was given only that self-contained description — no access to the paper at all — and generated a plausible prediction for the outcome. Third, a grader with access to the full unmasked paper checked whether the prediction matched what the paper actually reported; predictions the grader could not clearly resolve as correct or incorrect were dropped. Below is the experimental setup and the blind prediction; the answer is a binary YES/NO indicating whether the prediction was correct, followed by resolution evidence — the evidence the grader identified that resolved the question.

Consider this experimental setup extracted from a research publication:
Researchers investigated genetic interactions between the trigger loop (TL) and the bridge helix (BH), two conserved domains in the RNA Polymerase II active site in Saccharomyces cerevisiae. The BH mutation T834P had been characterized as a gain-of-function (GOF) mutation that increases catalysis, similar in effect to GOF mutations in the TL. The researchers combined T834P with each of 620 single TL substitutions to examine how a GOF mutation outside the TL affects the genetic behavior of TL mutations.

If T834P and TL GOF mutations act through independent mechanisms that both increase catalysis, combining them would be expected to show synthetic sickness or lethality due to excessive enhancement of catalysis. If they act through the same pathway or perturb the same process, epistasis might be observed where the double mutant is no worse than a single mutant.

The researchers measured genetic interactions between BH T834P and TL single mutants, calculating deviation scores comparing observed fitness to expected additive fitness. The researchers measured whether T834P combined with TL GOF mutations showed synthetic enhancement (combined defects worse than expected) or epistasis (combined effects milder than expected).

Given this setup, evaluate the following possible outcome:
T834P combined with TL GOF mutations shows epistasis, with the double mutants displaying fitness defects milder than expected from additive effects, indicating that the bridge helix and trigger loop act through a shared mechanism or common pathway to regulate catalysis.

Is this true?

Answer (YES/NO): NO